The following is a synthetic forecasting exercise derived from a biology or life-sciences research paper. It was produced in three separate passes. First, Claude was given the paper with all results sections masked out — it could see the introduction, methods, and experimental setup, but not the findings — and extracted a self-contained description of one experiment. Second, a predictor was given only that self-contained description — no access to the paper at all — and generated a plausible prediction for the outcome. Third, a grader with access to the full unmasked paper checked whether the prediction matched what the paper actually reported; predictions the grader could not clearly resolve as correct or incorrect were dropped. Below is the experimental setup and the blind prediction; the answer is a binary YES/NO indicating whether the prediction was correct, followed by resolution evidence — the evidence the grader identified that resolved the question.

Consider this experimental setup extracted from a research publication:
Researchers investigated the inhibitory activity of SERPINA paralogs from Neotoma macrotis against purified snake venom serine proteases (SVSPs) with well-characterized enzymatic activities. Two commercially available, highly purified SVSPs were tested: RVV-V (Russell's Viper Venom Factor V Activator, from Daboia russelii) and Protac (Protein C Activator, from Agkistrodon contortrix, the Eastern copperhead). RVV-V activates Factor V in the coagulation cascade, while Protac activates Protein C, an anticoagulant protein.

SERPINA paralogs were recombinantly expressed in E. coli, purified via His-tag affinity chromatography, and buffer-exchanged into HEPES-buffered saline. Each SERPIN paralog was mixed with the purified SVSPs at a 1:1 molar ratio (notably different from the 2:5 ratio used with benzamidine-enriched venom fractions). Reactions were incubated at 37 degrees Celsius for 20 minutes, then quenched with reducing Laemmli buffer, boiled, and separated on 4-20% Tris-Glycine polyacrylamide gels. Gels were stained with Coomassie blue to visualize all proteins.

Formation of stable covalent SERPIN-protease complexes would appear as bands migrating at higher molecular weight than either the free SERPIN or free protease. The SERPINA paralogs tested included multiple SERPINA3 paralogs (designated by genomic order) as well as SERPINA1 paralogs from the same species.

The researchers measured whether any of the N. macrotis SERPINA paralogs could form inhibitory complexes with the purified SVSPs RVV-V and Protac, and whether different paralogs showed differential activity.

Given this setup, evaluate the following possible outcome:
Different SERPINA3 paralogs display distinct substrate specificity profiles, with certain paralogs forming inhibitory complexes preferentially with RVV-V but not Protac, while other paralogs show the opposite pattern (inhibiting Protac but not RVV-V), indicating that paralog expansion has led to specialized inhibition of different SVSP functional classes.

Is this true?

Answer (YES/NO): NO